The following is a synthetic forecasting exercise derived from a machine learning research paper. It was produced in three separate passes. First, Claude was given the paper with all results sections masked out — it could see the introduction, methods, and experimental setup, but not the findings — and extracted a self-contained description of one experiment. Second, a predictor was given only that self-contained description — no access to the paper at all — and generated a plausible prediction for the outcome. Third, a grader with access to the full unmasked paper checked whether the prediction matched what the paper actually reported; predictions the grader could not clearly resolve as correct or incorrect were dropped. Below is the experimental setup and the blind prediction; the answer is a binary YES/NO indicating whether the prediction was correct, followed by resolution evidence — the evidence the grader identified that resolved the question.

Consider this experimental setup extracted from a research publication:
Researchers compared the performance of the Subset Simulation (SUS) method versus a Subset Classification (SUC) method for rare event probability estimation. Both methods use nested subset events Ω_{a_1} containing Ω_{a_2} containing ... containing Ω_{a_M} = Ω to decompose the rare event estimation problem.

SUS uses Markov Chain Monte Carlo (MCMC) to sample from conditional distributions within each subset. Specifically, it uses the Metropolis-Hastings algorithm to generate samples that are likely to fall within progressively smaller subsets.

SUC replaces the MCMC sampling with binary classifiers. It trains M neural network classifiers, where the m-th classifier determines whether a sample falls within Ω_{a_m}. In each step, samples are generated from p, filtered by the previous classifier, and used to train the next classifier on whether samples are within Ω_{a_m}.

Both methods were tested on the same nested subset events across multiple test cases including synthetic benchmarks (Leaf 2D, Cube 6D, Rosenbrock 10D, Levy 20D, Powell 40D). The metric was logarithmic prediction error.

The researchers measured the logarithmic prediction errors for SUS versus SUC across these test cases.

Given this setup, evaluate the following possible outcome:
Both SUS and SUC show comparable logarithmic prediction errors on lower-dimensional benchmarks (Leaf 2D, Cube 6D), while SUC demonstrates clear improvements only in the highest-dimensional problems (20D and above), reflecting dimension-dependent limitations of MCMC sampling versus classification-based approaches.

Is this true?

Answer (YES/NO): NO